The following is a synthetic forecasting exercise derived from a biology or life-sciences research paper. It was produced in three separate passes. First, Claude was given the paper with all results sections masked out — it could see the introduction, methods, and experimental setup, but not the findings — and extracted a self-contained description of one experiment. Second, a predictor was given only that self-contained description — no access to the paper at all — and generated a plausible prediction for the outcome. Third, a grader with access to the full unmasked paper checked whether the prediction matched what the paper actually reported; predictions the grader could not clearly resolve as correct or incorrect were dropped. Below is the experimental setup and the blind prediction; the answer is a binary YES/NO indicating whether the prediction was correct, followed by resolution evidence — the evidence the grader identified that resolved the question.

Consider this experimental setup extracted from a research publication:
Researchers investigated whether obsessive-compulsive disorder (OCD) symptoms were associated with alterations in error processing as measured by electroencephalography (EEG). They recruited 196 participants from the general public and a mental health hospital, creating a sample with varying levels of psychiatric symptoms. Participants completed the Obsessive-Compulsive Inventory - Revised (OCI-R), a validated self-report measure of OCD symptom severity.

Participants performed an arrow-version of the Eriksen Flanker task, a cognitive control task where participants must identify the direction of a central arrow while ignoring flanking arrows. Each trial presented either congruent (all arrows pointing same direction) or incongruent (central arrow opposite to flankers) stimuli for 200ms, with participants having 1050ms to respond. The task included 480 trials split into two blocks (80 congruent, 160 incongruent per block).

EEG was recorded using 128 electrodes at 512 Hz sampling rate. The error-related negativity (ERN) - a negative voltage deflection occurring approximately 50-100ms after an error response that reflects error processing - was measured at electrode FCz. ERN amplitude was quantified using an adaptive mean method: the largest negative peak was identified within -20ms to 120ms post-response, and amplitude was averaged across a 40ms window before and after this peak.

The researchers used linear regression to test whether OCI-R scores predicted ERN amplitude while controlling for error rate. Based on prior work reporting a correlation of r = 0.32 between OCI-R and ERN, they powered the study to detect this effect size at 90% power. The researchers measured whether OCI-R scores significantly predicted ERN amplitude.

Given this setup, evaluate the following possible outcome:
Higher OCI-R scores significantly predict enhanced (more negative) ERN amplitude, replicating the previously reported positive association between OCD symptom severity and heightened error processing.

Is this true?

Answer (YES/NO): NO